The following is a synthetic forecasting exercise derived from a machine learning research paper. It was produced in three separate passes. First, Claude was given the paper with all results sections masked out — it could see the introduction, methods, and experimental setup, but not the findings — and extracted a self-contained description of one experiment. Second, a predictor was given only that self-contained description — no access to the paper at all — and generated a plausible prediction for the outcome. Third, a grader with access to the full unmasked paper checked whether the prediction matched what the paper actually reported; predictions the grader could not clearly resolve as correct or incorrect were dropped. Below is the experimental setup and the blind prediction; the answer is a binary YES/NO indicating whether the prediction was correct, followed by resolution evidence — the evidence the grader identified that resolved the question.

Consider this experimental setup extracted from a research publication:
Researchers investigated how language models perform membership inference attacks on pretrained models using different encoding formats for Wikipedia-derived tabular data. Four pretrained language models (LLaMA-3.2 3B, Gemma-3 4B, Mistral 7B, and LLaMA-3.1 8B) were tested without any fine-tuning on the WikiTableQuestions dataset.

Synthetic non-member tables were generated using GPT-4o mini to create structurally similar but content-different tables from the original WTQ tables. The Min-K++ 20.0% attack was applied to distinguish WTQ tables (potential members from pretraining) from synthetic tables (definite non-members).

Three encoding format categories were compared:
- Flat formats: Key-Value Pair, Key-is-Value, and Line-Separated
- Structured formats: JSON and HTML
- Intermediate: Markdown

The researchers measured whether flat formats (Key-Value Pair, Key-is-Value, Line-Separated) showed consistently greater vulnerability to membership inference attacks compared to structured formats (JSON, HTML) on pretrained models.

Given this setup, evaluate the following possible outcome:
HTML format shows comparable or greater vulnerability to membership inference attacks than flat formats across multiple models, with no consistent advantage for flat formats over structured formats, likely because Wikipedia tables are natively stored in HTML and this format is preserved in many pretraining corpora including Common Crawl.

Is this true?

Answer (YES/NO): NO